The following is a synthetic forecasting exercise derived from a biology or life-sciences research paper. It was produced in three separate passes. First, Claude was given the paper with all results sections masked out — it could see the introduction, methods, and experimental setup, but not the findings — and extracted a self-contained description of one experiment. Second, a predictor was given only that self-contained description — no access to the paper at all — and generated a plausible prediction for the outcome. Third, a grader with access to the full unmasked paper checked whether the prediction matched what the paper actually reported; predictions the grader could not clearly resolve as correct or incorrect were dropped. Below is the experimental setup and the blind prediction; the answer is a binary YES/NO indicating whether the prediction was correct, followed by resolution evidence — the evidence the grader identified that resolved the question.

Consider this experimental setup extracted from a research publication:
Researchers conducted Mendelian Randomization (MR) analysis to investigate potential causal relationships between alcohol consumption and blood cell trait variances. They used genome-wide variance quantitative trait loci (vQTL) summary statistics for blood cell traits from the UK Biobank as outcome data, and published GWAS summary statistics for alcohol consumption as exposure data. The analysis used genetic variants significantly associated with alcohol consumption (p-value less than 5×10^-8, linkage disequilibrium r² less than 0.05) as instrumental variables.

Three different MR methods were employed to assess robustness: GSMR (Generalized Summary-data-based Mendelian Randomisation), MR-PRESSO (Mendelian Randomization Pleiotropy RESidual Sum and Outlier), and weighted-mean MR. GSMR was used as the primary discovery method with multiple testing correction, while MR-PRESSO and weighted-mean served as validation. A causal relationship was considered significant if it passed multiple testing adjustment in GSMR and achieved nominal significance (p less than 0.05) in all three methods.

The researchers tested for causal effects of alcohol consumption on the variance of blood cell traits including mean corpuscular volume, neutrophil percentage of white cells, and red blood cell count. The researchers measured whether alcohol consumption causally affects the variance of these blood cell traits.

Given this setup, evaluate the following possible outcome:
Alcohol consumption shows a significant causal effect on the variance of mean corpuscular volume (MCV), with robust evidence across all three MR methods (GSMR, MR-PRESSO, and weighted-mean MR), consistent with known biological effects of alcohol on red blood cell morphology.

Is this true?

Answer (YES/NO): NO